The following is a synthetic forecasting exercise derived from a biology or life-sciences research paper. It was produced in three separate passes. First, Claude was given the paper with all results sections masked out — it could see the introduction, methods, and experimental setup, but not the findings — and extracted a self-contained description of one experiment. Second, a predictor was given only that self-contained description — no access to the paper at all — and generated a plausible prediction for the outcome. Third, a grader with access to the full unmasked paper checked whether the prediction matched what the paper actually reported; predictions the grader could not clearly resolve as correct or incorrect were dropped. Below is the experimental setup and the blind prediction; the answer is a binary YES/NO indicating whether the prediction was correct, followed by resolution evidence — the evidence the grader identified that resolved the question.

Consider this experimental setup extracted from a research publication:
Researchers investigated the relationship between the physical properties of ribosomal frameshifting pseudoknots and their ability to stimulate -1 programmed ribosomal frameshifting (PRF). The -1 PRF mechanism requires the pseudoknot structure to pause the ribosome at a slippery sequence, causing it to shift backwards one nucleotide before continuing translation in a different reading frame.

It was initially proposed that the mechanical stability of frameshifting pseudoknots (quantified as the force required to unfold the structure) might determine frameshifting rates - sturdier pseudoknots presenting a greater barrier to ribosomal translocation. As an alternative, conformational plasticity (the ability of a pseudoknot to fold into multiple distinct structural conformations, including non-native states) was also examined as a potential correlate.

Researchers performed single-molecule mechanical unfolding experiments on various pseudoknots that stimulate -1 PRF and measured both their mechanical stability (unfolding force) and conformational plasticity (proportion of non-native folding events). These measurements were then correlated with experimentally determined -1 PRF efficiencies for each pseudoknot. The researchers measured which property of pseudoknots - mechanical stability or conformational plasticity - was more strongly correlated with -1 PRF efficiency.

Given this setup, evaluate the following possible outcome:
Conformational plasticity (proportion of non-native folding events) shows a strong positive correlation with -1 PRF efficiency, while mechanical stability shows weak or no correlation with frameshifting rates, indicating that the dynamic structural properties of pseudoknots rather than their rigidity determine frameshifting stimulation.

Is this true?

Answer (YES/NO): YES